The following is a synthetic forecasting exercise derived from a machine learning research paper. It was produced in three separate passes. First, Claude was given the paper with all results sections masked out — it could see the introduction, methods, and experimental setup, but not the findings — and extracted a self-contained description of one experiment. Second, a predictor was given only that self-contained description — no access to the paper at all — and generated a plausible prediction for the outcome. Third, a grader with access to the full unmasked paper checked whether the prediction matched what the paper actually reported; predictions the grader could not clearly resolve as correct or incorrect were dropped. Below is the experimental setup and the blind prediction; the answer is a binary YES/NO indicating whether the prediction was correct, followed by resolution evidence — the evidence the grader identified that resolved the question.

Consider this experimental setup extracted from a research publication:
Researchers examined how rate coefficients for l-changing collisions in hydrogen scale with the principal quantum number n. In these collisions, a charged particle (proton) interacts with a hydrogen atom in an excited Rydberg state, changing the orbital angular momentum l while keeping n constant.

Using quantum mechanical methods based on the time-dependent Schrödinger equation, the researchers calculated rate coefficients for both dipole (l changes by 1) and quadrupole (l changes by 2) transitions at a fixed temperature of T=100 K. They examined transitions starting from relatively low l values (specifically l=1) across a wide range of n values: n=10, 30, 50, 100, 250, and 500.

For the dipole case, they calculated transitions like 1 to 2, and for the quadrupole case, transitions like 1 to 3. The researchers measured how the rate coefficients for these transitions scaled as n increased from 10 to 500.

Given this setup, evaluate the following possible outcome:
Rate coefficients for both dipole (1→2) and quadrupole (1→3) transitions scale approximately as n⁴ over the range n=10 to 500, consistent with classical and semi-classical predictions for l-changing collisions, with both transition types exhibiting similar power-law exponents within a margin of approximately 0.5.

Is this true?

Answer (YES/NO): NO